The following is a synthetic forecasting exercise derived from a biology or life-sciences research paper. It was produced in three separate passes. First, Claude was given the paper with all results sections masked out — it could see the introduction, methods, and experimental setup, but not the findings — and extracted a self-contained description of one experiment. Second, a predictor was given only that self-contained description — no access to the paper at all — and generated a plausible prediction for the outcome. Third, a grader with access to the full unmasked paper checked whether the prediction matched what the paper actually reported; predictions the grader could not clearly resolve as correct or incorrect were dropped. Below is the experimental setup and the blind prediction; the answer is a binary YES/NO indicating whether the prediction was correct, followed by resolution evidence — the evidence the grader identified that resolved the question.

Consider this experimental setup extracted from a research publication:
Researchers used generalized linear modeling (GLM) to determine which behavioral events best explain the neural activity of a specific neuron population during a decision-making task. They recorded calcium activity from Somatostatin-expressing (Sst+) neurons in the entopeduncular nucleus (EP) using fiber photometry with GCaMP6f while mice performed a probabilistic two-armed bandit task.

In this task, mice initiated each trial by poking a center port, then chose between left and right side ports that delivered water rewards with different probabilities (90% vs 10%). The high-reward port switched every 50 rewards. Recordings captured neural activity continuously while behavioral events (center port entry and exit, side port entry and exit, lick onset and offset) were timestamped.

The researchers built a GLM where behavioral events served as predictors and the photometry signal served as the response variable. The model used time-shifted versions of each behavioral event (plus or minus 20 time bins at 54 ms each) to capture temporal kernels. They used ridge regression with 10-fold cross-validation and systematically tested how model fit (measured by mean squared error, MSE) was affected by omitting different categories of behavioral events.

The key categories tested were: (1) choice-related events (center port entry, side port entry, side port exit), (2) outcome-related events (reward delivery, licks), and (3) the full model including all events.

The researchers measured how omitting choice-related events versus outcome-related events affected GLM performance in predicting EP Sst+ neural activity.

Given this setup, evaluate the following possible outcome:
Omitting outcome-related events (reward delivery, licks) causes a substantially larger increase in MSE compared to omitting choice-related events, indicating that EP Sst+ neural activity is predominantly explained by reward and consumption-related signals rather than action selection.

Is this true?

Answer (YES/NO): NO